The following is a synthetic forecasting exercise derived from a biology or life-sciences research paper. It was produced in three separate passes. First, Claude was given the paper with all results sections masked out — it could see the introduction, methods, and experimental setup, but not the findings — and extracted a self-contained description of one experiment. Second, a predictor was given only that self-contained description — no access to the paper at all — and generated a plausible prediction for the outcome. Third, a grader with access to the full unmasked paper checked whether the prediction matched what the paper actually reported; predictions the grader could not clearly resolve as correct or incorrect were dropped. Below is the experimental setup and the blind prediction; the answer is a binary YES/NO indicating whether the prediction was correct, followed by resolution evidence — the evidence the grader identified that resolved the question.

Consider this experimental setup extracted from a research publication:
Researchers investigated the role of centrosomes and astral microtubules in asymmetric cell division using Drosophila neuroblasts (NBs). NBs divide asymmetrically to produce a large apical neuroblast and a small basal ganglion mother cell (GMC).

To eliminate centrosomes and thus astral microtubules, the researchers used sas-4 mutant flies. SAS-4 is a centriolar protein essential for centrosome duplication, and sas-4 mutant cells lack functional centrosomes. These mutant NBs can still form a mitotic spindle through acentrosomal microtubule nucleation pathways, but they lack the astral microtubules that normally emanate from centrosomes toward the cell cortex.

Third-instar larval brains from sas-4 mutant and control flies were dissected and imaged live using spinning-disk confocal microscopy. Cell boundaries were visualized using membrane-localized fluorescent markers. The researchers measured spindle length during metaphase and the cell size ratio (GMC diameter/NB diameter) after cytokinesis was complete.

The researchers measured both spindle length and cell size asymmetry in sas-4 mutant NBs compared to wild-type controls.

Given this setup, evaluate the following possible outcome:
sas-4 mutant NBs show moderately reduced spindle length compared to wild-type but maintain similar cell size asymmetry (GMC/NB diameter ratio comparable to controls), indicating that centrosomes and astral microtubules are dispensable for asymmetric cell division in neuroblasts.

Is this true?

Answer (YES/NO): NO